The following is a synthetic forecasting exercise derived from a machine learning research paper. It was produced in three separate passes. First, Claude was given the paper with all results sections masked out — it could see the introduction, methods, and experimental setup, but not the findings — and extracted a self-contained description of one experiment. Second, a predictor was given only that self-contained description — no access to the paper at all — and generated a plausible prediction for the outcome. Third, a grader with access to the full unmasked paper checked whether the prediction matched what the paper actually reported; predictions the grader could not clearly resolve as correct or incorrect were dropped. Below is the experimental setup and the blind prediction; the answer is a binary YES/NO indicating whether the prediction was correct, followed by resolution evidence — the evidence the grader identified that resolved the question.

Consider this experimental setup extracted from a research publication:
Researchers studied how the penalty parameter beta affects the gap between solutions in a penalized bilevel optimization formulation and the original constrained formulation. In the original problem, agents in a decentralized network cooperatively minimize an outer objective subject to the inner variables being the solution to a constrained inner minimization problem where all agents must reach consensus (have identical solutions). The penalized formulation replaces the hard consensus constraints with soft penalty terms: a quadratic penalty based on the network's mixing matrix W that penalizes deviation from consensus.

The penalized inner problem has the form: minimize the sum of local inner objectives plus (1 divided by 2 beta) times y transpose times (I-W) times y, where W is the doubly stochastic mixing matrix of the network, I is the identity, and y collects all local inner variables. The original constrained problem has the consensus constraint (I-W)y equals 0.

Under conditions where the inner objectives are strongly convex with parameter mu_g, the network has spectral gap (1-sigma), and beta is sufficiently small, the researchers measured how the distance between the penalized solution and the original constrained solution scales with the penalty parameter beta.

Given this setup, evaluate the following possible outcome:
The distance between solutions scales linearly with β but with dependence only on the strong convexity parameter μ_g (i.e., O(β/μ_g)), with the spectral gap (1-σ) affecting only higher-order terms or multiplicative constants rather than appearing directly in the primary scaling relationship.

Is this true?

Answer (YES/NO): NO